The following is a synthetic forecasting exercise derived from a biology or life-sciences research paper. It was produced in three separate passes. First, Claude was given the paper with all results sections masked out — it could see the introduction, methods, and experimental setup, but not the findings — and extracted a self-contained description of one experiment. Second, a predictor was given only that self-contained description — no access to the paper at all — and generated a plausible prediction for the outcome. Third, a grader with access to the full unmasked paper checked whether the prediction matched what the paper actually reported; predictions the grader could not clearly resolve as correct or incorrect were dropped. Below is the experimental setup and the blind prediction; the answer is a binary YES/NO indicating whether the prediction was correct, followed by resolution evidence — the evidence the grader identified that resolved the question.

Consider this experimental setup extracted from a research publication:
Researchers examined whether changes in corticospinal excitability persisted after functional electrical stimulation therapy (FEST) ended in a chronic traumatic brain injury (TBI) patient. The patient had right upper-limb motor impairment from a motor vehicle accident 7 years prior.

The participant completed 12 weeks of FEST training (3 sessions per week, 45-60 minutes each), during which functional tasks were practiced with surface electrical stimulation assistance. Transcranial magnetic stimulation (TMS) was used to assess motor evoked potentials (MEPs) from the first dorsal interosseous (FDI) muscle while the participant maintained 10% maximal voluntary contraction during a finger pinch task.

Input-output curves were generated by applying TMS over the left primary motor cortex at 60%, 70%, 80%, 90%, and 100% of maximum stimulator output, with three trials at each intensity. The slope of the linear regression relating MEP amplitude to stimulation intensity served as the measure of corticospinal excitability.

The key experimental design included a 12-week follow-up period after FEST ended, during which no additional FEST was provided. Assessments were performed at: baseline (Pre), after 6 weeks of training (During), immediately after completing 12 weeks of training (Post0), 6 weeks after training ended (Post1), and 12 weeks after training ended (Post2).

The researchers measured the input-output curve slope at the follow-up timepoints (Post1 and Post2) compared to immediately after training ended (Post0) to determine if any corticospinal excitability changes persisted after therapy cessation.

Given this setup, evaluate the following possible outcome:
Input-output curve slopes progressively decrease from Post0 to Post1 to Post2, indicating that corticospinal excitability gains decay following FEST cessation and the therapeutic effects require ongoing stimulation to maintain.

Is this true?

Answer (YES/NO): NO